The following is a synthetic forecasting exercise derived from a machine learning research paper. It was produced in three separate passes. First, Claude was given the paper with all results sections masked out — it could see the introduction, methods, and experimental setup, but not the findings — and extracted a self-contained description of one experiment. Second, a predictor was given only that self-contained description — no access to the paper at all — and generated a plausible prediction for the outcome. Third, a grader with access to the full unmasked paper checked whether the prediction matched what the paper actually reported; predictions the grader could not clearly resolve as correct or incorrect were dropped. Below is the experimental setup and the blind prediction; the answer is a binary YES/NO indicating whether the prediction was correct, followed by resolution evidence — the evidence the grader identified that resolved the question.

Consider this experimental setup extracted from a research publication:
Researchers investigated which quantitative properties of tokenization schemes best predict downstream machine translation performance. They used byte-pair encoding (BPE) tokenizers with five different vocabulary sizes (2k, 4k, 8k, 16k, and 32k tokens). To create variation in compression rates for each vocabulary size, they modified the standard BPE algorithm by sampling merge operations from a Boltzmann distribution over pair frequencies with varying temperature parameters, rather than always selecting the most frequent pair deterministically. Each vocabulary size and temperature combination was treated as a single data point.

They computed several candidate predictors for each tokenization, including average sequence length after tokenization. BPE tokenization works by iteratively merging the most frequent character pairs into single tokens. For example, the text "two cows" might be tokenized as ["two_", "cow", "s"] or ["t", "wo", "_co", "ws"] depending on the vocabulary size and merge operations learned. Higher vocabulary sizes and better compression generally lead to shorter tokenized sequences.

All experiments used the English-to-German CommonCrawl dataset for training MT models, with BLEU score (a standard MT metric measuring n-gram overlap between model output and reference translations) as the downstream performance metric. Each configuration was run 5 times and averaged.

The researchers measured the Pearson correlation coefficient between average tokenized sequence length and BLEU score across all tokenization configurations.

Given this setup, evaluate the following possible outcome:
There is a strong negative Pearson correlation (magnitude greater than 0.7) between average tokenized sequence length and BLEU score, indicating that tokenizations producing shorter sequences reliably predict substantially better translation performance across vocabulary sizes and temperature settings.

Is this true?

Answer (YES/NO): NO